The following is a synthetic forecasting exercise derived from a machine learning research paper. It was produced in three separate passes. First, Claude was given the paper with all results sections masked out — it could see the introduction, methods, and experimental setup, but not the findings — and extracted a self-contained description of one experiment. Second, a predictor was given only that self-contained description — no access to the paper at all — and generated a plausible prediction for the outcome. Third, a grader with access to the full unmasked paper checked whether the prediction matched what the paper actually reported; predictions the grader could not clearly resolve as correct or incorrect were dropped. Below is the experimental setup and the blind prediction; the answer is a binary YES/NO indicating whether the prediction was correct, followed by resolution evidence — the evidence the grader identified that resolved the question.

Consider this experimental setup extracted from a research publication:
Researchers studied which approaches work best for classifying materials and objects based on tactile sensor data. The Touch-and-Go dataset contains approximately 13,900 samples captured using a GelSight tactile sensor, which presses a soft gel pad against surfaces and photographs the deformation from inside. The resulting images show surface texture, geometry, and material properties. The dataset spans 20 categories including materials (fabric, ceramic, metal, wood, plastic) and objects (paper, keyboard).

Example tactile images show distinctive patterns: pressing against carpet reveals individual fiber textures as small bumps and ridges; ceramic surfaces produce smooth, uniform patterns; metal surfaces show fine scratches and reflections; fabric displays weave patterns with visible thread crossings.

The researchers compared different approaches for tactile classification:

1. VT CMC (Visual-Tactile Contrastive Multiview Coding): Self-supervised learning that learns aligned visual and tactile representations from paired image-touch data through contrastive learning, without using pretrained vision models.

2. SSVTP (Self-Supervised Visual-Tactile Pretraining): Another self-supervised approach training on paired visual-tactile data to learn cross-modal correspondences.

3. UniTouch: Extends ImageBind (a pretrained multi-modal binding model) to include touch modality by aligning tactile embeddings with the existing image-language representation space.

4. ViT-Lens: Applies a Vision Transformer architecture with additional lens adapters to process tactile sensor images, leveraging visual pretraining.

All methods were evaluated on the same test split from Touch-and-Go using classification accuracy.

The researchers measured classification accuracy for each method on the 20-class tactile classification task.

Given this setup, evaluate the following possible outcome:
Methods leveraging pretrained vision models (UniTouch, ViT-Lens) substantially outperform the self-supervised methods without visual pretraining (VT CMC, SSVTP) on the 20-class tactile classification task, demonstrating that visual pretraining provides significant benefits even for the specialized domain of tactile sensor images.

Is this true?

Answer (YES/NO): YES